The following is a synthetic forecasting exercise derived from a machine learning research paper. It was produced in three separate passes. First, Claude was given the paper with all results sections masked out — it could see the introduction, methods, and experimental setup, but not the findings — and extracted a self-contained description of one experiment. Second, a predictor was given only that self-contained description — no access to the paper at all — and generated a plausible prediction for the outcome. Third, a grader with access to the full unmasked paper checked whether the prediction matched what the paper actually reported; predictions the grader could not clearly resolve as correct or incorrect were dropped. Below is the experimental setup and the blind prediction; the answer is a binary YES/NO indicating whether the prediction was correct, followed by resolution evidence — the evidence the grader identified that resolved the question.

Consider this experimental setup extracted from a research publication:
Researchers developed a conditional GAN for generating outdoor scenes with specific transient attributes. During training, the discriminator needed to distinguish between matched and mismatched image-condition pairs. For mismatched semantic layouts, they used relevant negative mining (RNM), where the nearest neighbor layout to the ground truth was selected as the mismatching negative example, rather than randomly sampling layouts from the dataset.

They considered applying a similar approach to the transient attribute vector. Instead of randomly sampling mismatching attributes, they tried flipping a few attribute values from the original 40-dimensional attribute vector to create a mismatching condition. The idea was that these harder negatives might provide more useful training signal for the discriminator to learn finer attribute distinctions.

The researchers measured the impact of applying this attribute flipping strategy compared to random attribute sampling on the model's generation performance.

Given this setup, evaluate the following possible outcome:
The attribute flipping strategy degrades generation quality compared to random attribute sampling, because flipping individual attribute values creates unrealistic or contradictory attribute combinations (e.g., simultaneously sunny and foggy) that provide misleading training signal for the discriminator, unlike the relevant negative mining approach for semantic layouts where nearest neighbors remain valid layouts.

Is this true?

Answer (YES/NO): NO